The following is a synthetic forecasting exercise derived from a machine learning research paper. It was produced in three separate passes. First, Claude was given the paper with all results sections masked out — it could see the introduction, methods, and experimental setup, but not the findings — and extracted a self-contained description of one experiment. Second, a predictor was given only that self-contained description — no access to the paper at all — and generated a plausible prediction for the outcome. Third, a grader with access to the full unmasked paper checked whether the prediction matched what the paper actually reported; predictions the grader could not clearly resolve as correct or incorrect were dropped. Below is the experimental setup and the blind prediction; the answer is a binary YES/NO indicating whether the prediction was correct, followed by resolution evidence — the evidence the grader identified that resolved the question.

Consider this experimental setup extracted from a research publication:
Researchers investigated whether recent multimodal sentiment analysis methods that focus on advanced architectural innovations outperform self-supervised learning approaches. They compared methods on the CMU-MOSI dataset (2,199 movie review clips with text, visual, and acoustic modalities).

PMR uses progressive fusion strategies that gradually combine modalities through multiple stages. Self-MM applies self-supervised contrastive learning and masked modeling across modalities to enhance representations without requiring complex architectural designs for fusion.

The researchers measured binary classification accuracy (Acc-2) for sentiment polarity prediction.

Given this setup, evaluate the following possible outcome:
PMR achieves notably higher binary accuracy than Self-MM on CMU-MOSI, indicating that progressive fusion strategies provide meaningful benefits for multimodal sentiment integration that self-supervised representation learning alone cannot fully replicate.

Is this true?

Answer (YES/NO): NO